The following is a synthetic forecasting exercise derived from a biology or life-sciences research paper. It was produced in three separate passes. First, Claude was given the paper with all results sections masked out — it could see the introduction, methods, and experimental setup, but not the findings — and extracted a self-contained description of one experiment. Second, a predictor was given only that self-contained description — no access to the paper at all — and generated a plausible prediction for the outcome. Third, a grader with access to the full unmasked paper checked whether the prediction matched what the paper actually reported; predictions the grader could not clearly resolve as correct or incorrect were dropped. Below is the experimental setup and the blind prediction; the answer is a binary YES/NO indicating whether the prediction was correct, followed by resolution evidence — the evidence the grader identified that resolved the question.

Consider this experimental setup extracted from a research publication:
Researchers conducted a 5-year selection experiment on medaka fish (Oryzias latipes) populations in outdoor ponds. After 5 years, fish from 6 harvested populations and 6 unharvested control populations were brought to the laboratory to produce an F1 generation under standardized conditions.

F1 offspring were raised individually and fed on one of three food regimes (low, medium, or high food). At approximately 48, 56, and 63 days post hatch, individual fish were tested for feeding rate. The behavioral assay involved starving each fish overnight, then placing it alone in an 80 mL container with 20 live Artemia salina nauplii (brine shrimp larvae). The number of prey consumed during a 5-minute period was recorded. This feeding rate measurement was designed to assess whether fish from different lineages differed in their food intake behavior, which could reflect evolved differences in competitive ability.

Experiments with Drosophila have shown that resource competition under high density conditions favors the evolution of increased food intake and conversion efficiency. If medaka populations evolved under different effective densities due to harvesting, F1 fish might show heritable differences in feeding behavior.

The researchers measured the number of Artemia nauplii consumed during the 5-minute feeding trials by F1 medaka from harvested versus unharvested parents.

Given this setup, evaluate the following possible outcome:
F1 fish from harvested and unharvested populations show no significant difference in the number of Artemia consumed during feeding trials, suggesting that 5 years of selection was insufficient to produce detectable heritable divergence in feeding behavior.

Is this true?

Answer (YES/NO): NO